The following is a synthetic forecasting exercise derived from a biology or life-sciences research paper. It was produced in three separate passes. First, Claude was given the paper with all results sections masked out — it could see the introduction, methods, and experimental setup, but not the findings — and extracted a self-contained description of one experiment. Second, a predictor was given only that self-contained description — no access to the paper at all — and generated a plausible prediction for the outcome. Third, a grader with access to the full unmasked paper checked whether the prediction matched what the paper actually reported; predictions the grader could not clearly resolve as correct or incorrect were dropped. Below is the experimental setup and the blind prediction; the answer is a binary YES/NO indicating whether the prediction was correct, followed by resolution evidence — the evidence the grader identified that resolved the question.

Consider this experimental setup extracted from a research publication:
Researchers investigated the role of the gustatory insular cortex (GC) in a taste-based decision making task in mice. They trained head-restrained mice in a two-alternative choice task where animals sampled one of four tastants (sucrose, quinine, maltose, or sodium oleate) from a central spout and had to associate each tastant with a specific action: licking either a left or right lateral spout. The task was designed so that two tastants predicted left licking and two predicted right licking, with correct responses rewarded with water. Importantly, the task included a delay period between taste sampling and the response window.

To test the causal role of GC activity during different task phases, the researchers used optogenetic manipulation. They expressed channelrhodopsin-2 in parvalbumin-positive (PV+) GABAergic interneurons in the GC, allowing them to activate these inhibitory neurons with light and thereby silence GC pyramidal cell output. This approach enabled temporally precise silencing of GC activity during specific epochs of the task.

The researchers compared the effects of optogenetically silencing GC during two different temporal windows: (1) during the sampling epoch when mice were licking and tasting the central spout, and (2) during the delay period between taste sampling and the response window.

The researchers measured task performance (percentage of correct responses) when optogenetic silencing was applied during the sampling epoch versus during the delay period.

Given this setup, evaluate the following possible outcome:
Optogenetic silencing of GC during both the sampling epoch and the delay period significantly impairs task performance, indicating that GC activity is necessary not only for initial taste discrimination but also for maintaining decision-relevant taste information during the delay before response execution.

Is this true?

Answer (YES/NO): NO